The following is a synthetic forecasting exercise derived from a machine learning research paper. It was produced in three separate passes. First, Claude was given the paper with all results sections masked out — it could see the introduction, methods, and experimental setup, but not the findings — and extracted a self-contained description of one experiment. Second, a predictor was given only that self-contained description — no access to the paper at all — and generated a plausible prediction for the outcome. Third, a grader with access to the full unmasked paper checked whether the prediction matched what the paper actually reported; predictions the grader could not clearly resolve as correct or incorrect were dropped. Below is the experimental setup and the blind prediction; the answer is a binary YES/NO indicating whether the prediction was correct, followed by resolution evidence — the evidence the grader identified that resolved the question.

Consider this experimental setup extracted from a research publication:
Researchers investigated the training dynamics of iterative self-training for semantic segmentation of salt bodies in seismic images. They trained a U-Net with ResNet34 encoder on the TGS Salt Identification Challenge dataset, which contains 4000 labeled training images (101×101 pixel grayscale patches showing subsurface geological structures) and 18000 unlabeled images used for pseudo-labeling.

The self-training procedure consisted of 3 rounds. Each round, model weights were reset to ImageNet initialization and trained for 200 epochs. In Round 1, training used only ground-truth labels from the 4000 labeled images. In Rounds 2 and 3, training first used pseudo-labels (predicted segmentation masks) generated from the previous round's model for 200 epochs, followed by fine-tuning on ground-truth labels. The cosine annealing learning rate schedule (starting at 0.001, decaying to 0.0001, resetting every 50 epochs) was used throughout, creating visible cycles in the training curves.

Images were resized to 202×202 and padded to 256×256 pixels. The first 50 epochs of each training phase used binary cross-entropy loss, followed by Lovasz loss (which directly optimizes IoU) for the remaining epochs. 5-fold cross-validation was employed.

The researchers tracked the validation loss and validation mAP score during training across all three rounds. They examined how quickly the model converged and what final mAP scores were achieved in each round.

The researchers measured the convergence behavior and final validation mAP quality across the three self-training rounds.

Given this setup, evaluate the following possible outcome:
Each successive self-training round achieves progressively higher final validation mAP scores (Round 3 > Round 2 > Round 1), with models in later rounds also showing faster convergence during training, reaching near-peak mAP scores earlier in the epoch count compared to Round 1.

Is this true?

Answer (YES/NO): YES